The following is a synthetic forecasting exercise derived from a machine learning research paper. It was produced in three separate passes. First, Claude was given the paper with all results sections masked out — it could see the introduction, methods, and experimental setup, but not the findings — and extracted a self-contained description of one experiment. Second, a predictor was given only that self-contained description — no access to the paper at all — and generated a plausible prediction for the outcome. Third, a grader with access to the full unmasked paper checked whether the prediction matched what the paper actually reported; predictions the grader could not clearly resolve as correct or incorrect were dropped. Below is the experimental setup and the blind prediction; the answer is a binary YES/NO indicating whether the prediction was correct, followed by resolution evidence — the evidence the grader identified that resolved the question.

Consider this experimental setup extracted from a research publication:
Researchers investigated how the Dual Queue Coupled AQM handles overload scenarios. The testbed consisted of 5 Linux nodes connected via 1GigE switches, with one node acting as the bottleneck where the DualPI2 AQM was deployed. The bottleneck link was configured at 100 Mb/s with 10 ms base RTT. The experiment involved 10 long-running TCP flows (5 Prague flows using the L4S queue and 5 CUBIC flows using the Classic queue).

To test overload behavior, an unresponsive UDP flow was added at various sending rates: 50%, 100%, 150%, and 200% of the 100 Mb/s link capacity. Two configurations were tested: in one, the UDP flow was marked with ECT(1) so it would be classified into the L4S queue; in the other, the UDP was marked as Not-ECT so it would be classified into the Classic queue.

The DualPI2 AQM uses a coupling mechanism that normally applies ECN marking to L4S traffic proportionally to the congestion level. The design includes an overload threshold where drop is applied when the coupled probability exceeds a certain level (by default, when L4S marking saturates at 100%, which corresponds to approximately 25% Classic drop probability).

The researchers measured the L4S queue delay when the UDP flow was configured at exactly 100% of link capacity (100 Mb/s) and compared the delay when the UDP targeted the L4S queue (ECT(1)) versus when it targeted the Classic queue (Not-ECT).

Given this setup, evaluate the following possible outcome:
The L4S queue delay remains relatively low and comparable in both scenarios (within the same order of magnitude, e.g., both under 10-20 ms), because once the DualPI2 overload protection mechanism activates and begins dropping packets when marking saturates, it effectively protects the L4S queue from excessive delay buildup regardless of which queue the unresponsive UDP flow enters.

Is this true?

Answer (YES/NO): NO